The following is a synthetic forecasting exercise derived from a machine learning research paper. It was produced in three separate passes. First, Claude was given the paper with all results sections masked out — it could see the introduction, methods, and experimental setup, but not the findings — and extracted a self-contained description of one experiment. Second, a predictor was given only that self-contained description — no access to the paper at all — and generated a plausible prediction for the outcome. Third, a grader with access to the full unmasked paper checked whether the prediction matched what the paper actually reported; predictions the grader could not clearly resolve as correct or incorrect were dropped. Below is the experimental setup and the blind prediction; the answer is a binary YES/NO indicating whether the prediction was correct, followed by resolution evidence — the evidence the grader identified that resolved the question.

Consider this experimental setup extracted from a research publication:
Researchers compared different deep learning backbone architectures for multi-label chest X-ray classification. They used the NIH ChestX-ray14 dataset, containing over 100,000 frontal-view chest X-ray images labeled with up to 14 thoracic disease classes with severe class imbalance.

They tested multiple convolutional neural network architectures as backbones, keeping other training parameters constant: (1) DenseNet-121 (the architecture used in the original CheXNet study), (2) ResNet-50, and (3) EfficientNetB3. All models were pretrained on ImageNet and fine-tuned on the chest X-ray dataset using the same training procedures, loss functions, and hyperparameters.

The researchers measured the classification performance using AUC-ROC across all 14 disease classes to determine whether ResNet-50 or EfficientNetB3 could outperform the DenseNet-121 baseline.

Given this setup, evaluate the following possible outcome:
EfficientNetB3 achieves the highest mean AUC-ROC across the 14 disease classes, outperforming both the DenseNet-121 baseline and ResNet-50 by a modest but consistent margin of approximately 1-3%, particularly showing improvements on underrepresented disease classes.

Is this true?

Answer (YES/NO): NO